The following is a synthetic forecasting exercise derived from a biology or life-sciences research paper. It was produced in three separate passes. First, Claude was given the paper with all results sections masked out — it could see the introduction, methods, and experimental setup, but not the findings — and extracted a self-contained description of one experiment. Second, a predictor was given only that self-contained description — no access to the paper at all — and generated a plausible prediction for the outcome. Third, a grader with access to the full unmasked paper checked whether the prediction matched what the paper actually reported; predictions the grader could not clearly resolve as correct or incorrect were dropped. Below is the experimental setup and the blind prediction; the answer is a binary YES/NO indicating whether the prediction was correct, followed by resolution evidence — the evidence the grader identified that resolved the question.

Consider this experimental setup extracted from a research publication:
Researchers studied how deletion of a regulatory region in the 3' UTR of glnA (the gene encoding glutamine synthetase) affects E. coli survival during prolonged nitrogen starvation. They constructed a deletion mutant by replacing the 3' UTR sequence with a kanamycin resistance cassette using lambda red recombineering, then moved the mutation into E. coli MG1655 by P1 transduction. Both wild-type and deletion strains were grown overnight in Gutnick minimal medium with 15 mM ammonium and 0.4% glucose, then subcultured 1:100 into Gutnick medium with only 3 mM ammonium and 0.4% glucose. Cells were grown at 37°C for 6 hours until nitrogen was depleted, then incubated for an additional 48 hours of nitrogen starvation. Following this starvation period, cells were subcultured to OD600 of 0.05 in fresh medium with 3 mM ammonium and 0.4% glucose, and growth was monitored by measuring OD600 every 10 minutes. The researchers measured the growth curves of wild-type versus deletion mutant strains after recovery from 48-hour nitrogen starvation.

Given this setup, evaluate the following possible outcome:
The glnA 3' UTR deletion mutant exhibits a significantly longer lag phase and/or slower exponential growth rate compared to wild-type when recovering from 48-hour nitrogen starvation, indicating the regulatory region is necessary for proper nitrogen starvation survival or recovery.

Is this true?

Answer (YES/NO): YES